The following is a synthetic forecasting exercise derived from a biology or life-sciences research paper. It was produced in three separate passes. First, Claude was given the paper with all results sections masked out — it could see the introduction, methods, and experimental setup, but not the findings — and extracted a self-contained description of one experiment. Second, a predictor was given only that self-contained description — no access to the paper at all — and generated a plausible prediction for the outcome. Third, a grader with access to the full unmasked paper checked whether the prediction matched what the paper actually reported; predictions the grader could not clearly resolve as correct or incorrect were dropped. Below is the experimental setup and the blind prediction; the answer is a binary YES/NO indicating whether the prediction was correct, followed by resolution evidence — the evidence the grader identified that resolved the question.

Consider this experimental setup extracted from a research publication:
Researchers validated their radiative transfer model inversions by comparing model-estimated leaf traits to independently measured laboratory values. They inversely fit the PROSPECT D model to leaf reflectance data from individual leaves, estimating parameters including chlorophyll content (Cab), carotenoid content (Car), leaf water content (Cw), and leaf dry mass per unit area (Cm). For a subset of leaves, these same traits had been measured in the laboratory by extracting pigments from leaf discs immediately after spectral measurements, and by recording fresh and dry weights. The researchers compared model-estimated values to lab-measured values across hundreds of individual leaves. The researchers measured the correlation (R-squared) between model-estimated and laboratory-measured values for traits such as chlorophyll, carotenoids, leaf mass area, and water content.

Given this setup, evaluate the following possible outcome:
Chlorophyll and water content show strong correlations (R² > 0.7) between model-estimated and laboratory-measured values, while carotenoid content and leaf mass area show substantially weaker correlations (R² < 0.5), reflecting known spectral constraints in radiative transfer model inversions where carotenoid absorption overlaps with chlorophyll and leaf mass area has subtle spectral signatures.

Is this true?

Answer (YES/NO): NO